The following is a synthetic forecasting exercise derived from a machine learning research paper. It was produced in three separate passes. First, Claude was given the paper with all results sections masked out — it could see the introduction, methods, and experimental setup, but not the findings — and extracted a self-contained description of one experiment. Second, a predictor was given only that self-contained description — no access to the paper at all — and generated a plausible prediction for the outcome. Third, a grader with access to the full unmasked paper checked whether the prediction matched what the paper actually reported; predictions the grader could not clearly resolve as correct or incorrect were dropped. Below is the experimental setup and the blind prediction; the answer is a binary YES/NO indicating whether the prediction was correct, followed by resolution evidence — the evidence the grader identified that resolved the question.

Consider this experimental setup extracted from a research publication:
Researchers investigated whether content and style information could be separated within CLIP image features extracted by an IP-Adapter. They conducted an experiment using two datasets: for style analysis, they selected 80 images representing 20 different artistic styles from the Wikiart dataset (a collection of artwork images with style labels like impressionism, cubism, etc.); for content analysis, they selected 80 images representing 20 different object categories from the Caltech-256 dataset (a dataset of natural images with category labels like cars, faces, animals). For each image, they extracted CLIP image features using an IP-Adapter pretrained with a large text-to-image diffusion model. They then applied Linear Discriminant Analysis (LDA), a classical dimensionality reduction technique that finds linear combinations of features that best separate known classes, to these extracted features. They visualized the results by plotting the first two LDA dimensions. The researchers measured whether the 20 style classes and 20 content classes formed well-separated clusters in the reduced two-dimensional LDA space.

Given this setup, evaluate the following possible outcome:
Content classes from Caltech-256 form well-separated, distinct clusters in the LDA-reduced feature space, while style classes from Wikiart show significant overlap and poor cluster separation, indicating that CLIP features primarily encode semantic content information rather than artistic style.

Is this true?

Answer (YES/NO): NO